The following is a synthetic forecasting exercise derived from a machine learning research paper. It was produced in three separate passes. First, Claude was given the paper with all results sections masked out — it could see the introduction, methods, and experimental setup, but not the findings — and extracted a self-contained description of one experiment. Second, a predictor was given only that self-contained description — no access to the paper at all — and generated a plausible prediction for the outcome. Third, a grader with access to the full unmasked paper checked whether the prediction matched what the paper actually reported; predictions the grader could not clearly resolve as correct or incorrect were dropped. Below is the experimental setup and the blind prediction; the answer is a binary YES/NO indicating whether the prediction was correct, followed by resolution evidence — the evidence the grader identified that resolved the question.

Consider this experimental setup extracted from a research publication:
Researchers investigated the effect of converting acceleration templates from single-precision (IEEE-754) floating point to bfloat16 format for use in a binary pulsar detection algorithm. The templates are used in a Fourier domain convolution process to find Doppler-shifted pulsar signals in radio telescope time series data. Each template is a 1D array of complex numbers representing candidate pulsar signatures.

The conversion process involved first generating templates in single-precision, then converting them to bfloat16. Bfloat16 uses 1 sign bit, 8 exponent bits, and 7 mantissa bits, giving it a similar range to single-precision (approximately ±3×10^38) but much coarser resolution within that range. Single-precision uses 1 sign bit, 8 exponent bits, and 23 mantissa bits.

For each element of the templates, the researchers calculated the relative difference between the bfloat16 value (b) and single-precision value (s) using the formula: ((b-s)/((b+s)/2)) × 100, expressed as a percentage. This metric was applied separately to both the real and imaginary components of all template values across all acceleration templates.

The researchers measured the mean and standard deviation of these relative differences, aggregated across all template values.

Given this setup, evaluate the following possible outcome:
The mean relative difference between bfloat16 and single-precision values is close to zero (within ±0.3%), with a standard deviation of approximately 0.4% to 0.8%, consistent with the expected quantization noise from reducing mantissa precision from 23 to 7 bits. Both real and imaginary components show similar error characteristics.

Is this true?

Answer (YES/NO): NO